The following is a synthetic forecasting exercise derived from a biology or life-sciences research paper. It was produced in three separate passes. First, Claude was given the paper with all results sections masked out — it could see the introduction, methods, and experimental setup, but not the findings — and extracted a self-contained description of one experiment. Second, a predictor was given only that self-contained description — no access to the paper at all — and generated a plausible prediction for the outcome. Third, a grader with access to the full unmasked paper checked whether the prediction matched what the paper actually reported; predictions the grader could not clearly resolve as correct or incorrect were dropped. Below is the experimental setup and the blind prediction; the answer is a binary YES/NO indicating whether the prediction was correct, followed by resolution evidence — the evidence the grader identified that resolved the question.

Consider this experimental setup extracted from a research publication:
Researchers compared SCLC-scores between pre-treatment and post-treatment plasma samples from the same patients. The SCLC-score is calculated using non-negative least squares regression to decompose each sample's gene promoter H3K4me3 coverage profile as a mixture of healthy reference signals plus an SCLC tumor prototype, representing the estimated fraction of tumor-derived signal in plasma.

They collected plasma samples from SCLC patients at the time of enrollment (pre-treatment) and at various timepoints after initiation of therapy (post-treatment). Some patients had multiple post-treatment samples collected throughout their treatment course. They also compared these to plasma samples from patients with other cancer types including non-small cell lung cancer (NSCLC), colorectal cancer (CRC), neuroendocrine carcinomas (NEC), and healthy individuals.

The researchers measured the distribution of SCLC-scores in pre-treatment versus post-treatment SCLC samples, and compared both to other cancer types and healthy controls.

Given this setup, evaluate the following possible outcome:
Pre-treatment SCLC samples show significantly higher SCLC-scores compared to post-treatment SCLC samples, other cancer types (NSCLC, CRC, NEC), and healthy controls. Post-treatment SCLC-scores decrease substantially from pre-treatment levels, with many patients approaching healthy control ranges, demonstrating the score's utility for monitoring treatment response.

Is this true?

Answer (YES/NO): NO